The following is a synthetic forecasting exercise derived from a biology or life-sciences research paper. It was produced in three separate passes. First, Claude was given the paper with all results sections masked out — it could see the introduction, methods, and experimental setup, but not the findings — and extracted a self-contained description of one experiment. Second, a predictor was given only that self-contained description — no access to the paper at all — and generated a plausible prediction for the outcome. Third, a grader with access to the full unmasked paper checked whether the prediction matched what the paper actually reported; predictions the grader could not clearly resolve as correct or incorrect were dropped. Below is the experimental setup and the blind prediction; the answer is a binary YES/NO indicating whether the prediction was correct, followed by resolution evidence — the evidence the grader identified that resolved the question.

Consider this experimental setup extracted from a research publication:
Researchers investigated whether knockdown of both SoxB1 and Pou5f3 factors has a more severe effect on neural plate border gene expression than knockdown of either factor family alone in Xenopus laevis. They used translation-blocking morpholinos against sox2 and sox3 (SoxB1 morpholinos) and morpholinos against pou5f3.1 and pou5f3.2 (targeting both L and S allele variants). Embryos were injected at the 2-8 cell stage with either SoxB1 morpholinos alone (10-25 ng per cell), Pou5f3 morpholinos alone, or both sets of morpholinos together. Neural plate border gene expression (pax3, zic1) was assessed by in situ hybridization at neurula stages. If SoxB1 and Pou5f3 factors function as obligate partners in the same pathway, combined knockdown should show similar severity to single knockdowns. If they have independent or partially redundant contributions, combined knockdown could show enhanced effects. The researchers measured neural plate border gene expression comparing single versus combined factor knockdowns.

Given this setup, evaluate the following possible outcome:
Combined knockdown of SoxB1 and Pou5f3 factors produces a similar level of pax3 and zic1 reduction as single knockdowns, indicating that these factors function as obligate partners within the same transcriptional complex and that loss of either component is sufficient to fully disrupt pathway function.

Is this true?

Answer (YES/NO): NO